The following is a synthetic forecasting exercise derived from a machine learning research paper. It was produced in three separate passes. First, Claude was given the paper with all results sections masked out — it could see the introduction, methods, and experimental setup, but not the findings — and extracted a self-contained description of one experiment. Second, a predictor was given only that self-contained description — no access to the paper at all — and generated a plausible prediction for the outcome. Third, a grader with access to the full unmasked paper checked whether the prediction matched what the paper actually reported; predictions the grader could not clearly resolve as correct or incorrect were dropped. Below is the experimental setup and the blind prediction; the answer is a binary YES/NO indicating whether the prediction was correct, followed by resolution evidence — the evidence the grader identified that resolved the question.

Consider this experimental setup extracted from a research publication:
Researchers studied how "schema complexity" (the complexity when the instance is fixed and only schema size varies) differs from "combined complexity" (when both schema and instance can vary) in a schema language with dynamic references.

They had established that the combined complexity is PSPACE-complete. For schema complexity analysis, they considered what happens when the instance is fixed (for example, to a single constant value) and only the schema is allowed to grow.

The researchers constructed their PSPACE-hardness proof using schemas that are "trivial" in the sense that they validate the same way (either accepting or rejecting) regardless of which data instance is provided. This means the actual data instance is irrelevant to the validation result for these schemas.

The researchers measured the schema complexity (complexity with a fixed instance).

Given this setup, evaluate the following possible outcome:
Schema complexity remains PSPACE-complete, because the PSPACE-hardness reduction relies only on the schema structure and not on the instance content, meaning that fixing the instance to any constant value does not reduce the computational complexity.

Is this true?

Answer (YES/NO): YES